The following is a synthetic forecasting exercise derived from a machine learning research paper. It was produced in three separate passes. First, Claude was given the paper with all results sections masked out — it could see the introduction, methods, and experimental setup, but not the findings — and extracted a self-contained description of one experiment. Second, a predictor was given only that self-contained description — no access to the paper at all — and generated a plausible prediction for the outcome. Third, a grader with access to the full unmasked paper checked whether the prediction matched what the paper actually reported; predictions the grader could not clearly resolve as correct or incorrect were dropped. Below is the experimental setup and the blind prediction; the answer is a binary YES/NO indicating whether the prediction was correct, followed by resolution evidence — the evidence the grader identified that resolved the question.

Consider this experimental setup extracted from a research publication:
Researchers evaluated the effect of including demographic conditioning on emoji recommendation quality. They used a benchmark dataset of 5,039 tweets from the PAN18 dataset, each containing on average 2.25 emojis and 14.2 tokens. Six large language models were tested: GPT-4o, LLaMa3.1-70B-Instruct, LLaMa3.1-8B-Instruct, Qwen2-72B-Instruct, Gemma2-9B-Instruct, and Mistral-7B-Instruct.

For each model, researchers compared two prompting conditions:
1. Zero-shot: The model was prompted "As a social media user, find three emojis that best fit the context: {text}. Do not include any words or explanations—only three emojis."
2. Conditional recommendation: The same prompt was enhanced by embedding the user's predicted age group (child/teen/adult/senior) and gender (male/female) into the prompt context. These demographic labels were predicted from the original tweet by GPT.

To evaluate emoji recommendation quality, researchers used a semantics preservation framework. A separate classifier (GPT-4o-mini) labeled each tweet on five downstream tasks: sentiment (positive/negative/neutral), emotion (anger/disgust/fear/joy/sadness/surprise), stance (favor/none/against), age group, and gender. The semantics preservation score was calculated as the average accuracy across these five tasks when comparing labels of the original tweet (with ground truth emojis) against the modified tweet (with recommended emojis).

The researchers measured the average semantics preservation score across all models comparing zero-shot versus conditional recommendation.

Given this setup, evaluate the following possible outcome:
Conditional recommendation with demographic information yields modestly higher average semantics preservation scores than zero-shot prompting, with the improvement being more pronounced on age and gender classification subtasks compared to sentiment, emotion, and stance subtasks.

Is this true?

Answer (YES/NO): YES